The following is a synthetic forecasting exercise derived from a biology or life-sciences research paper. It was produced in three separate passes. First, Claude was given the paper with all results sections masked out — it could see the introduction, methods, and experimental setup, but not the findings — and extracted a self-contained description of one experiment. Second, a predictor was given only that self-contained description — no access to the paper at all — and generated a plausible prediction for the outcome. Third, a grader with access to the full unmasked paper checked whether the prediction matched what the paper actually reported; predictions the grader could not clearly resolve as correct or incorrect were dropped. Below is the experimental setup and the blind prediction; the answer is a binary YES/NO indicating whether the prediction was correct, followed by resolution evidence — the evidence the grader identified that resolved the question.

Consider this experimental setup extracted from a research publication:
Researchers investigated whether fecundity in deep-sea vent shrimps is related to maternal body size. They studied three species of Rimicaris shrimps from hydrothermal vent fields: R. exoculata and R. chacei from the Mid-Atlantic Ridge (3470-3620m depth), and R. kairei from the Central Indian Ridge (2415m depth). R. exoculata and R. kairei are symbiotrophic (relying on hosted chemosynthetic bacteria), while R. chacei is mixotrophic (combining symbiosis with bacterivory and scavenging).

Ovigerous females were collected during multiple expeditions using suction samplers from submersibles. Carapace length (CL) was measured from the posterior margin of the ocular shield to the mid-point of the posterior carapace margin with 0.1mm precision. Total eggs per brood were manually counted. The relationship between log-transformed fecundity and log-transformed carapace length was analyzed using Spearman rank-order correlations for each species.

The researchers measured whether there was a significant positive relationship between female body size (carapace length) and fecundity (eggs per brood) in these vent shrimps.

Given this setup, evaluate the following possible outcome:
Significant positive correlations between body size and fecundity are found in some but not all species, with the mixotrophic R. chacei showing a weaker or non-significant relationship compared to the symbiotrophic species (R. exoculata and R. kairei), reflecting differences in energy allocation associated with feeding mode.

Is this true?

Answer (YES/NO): NO